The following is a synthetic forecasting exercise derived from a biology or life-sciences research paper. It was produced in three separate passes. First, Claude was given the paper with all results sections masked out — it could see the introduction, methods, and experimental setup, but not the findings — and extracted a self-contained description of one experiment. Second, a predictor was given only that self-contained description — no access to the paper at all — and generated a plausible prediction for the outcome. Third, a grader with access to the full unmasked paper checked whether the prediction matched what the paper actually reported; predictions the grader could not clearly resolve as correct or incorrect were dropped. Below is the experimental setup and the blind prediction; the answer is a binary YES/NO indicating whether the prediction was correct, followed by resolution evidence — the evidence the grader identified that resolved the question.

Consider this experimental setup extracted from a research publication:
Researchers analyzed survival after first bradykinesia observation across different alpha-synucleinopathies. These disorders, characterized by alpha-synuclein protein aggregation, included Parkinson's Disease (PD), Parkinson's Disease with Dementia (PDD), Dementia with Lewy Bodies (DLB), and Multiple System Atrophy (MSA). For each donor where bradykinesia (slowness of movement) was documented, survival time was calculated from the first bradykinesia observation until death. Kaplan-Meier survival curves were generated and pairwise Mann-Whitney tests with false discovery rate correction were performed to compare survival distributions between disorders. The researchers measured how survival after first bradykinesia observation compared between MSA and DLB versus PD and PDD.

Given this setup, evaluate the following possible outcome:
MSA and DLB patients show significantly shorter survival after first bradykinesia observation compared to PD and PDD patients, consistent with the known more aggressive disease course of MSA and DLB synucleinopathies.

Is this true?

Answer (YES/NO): YES